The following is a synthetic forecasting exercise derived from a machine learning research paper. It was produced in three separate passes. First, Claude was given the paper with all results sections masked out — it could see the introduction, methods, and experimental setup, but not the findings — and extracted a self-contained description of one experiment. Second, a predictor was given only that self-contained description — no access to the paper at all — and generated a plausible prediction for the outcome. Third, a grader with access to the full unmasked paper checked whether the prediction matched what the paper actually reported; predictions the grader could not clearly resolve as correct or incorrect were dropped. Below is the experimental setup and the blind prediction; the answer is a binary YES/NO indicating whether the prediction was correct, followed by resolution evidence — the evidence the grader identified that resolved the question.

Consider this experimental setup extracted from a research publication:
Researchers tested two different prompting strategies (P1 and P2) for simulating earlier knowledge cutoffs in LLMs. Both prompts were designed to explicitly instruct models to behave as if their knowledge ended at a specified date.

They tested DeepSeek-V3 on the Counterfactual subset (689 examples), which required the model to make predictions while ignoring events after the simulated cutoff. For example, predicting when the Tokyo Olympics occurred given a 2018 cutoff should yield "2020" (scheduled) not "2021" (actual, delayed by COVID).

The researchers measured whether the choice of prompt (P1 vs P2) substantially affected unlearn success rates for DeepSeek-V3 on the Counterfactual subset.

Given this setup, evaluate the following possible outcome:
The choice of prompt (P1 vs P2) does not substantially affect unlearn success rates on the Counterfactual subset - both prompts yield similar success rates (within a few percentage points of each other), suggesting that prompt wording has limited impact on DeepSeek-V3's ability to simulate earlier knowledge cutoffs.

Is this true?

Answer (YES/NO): YES